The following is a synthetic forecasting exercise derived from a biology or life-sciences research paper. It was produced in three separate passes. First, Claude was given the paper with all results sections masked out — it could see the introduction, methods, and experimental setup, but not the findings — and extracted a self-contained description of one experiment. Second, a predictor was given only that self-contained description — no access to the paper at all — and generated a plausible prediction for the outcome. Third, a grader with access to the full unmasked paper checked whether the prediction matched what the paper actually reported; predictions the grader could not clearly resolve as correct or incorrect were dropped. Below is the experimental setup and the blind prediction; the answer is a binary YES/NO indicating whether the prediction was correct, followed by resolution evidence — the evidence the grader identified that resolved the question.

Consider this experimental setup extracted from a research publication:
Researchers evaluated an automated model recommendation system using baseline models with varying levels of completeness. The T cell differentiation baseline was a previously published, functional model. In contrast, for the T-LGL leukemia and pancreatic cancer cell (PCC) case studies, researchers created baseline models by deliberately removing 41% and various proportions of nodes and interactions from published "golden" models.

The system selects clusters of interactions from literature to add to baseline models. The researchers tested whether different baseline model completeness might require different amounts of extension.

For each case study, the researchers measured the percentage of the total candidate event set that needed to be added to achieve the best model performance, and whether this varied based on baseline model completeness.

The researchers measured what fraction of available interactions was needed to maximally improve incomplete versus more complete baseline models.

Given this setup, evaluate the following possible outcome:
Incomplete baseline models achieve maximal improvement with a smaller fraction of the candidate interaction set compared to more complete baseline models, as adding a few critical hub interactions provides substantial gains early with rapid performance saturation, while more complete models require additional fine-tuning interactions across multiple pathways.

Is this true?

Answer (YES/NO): NO